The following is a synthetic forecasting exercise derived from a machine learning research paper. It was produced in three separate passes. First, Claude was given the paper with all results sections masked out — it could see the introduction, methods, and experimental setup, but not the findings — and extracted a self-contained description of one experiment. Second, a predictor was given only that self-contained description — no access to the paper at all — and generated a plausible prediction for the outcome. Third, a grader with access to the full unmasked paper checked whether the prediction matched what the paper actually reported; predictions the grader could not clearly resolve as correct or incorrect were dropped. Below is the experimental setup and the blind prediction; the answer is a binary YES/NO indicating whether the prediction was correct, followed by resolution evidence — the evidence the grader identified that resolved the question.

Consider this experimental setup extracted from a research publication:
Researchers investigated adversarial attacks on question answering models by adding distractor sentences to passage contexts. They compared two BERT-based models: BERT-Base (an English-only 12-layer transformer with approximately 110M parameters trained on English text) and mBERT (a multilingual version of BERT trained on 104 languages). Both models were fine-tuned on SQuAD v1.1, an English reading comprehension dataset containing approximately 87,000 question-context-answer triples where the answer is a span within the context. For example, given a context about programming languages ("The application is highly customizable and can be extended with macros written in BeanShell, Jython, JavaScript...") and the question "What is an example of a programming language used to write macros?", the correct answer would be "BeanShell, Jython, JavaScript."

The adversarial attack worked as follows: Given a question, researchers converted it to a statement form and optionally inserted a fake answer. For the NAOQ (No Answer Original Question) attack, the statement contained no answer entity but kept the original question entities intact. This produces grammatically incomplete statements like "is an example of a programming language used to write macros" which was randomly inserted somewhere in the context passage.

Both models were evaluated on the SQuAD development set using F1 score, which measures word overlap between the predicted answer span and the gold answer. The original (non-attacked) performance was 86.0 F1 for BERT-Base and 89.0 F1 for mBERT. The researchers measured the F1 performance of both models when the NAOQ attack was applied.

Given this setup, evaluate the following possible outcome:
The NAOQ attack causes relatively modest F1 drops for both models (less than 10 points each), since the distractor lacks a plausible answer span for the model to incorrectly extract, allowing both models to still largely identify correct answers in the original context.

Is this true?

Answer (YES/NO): NO